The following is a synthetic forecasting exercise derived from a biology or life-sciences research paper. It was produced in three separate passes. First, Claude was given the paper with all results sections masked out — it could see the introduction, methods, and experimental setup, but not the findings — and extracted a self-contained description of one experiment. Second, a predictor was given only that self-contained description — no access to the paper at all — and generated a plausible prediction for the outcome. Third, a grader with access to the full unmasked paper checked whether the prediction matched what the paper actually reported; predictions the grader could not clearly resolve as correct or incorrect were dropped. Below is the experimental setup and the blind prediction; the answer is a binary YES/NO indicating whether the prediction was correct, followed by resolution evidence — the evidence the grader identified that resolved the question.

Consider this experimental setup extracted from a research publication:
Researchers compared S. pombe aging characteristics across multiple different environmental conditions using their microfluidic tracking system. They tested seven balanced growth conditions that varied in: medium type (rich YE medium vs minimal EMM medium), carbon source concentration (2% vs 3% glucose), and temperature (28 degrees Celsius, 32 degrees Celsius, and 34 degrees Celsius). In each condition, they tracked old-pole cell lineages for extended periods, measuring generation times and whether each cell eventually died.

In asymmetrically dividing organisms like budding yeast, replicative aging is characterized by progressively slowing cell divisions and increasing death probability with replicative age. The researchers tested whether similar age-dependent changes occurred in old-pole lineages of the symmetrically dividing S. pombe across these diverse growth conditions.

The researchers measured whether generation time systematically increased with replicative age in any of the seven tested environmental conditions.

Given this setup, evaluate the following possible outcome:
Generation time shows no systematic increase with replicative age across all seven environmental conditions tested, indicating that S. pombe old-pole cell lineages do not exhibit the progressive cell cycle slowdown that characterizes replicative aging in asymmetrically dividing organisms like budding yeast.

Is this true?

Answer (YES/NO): YES